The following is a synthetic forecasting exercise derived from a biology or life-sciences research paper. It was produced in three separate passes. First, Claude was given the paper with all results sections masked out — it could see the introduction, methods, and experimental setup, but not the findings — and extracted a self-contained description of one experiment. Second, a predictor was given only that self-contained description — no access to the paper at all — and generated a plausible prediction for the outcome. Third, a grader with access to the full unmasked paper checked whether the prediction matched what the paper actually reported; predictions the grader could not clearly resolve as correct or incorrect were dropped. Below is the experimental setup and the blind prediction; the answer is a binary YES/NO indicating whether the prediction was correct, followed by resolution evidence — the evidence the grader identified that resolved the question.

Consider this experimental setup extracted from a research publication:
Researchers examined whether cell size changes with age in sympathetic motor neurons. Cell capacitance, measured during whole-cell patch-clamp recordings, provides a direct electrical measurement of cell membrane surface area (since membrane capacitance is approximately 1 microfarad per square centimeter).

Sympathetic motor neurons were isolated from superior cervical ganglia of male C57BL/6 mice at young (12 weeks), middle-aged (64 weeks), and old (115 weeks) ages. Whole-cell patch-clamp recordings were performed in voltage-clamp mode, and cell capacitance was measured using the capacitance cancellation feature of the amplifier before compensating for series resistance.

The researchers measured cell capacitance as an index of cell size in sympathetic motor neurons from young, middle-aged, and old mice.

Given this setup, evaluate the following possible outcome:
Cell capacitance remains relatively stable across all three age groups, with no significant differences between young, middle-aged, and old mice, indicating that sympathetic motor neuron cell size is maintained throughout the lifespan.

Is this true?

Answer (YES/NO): YES